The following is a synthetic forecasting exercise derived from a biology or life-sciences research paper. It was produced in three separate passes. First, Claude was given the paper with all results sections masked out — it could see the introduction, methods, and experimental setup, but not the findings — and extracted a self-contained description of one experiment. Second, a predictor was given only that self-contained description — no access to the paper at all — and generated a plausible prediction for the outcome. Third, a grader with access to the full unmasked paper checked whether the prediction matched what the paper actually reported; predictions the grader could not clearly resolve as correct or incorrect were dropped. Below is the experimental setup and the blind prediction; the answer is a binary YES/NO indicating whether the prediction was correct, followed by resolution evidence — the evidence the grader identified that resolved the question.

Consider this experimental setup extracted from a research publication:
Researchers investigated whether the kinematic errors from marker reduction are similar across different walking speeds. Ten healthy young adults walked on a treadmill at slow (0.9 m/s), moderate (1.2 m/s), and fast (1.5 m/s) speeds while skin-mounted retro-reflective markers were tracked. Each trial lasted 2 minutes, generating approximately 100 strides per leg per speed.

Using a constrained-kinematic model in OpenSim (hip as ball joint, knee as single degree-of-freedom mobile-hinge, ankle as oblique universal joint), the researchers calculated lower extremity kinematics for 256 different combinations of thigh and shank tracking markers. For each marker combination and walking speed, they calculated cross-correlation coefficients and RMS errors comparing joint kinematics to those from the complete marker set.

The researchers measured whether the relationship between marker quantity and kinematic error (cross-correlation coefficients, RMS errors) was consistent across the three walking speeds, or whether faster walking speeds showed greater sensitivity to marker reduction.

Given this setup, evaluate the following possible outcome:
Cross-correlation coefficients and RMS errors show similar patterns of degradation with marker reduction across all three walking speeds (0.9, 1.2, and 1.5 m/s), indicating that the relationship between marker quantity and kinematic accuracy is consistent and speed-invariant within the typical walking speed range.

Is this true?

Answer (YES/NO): YES